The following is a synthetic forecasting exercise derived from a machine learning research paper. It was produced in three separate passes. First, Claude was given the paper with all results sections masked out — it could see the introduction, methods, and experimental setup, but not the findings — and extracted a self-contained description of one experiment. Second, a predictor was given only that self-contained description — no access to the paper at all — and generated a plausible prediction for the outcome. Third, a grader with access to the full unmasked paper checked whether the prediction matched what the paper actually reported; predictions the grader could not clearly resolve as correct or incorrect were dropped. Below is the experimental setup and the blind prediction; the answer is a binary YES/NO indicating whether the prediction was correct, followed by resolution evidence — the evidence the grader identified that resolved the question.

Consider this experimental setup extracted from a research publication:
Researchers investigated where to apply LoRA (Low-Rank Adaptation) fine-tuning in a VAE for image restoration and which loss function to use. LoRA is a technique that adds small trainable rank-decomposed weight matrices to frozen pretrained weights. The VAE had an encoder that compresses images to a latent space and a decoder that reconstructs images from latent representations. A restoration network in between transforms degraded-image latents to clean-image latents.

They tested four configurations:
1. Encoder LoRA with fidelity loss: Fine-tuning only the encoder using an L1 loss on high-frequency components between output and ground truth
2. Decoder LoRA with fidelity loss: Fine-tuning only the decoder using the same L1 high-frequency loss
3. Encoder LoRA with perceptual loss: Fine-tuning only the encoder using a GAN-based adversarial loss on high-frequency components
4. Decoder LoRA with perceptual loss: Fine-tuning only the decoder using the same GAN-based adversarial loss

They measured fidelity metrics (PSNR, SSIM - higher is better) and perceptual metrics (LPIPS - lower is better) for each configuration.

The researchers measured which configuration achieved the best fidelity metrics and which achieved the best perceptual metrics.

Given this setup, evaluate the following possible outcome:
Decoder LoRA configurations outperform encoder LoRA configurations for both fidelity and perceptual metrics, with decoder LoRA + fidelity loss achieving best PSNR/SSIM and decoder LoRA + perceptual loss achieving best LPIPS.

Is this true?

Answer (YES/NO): NO